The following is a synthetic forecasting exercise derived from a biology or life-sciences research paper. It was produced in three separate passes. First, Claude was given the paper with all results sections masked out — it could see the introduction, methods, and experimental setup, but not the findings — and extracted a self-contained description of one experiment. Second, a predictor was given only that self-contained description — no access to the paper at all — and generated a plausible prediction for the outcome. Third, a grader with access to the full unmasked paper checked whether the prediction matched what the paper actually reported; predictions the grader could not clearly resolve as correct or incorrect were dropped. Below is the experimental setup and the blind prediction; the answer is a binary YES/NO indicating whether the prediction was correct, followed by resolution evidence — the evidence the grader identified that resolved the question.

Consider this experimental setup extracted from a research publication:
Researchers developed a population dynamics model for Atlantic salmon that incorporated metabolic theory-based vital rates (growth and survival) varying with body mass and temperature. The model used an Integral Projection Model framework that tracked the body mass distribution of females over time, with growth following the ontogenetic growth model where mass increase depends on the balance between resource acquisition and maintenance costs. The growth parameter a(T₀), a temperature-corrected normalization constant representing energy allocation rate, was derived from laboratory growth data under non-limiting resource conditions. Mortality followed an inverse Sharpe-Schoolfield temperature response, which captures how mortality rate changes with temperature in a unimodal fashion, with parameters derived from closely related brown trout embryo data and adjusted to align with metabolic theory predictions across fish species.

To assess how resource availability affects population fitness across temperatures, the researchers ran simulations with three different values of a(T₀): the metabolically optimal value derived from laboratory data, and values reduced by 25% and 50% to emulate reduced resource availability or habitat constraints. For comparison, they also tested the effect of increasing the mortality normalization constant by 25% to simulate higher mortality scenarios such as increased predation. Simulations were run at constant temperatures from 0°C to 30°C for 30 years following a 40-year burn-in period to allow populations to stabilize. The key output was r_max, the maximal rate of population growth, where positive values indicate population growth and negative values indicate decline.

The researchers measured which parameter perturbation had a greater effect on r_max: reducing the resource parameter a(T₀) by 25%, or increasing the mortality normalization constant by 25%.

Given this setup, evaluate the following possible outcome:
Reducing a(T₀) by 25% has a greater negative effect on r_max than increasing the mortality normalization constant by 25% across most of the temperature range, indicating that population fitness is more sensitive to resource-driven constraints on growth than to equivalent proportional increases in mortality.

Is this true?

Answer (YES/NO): YES